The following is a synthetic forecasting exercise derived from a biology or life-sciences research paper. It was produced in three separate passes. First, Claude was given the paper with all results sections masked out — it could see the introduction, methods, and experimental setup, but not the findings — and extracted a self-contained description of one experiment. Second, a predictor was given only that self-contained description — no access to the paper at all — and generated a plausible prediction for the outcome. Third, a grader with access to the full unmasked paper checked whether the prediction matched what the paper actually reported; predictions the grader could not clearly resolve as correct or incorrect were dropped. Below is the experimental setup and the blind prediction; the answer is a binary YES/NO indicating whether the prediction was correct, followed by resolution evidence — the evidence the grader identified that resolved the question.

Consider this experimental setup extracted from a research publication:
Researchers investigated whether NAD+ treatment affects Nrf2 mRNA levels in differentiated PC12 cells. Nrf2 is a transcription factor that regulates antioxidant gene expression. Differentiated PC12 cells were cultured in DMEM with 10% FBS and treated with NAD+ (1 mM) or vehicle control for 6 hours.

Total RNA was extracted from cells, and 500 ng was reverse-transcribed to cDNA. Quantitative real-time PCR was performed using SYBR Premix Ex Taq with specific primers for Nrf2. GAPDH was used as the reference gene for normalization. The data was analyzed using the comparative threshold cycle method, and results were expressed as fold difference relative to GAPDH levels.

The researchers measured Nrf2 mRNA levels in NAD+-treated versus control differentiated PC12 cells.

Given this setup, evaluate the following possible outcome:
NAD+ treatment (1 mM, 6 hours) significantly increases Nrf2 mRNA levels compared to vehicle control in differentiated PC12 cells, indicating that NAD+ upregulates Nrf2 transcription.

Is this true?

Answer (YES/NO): YES